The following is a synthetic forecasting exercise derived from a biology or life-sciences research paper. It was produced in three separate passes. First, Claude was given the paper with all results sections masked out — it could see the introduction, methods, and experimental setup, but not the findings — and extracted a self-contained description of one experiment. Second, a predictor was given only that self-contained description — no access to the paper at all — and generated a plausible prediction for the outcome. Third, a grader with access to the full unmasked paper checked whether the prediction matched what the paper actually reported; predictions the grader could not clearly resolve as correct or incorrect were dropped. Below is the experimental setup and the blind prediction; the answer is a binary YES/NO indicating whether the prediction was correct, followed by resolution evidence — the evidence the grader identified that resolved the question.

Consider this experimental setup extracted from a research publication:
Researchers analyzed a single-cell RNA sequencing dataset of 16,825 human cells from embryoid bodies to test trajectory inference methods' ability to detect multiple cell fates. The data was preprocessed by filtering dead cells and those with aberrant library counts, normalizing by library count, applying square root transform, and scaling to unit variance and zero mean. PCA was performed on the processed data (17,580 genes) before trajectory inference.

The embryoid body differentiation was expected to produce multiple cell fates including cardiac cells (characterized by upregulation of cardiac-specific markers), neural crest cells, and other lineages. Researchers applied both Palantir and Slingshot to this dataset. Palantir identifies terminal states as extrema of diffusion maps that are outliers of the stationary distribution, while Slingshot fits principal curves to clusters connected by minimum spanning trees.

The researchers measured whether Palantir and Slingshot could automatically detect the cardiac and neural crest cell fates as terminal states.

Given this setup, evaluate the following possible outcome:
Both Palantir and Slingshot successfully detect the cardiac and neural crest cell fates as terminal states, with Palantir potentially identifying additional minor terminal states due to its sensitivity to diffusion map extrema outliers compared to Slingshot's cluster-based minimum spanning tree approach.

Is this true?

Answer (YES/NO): NO